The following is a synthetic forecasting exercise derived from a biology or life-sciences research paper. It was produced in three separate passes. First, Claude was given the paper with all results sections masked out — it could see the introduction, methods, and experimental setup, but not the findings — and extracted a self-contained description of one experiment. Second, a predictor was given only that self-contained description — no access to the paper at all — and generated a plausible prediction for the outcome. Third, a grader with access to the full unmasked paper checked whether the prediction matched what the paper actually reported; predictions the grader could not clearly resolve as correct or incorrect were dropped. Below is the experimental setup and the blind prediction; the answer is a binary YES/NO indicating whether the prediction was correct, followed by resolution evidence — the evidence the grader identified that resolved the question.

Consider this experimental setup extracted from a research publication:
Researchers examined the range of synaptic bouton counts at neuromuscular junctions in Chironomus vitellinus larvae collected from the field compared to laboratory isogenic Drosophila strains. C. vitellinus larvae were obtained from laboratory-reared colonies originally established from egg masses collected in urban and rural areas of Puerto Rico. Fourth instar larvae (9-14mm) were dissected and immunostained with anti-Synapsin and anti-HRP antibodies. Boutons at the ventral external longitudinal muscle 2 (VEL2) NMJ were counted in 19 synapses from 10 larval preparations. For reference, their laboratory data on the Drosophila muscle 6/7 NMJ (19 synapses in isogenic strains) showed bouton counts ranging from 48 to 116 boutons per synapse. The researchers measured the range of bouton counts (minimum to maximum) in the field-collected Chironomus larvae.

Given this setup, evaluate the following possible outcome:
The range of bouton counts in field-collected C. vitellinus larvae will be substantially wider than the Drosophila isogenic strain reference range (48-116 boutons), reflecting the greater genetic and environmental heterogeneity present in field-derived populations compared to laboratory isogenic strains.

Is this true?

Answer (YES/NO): YES